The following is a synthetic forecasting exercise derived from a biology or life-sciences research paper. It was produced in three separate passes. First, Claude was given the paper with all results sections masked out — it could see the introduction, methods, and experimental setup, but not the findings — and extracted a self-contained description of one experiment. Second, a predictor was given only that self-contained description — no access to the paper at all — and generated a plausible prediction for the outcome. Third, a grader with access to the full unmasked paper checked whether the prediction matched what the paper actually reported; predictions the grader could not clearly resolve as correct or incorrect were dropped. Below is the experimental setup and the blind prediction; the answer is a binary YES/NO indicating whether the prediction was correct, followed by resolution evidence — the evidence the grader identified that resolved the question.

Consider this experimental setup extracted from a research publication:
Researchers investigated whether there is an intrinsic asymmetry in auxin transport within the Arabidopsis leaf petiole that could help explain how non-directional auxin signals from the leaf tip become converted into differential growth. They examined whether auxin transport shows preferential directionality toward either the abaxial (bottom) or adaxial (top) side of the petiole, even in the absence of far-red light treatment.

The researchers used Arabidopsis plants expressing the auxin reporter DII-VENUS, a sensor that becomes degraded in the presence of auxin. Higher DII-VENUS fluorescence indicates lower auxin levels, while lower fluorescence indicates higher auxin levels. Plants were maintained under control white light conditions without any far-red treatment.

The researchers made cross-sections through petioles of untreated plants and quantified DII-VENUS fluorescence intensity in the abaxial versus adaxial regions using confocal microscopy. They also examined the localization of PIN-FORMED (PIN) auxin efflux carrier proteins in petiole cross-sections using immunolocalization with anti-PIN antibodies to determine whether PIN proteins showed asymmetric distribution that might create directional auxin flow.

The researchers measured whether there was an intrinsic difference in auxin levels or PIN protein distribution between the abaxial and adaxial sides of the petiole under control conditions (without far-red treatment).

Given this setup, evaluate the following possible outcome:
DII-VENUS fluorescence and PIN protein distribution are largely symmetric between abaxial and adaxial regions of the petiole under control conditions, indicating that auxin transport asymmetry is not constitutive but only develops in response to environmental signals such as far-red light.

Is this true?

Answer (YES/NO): NO